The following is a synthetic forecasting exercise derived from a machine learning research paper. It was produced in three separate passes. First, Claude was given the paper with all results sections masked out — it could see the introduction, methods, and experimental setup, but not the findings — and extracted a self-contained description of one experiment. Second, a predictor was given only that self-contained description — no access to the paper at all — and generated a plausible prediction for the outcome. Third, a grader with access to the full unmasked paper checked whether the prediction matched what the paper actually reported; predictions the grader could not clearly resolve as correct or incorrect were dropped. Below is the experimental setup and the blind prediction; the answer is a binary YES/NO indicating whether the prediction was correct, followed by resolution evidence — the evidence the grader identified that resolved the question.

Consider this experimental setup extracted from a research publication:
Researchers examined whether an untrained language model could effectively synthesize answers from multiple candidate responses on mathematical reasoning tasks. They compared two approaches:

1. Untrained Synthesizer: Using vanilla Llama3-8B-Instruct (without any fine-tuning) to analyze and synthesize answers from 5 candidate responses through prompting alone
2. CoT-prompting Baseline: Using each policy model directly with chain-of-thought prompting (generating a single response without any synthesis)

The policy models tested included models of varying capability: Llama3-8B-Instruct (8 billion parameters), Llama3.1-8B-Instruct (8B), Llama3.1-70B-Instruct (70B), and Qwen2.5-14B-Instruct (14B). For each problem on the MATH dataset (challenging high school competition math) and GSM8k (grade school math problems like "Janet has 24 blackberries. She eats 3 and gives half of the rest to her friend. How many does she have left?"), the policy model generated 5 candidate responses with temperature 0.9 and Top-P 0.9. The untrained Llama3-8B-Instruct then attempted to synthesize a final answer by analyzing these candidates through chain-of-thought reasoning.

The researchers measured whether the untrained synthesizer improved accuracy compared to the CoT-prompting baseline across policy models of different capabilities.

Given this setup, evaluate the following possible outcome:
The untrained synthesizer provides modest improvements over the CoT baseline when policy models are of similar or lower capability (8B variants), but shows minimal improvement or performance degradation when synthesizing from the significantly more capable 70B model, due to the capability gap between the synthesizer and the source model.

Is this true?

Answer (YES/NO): YES